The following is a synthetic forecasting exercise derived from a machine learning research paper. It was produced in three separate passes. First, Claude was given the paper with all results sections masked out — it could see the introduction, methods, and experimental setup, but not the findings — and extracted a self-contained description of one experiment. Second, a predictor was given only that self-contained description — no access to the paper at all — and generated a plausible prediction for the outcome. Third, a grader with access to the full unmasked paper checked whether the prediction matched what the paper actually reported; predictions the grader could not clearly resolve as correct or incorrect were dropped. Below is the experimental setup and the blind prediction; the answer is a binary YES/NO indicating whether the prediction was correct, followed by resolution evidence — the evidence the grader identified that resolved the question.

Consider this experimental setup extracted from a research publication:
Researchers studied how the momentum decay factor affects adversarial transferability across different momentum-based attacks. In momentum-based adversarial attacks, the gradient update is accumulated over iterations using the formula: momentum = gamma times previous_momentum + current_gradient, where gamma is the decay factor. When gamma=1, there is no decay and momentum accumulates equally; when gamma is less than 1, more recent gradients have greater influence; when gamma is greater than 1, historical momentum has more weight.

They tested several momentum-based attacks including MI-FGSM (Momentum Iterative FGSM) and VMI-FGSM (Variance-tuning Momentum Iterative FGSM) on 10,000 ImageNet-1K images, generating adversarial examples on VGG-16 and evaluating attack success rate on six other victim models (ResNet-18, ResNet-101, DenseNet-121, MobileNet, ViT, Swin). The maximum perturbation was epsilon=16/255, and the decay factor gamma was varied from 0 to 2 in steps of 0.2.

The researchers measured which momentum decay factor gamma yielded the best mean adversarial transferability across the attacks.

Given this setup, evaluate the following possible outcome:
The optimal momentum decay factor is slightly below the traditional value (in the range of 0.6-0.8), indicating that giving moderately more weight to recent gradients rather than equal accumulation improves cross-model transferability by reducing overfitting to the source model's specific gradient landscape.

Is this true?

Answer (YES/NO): NO